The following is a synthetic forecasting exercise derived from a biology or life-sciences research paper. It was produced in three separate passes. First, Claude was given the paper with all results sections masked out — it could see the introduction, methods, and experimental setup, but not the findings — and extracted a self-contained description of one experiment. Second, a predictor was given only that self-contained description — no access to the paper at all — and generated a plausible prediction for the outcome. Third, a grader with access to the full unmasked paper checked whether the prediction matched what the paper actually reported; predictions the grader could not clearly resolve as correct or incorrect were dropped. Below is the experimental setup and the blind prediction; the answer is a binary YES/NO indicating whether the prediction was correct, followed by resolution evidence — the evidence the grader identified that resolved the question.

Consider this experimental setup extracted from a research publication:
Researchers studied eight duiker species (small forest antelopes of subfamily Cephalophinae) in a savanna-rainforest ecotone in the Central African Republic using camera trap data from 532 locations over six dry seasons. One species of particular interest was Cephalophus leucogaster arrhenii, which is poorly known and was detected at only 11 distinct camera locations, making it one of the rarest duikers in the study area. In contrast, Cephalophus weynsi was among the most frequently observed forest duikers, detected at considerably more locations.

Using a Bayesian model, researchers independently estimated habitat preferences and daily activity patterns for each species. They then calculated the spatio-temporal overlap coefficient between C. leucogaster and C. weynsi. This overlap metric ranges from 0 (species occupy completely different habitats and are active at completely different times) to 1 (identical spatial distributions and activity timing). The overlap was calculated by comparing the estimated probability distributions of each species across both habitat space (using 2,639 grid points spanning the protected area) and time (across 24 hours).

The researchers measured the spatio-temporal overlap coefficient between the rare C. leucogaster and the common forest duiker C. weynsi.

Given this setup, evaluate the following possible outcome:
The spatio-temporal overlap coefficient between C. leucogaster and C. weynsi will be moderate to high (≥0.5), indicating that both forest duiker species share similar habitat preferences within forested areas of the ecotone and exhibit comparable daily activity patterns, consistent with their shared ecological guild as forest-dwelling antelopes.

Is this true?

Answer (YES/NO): YES